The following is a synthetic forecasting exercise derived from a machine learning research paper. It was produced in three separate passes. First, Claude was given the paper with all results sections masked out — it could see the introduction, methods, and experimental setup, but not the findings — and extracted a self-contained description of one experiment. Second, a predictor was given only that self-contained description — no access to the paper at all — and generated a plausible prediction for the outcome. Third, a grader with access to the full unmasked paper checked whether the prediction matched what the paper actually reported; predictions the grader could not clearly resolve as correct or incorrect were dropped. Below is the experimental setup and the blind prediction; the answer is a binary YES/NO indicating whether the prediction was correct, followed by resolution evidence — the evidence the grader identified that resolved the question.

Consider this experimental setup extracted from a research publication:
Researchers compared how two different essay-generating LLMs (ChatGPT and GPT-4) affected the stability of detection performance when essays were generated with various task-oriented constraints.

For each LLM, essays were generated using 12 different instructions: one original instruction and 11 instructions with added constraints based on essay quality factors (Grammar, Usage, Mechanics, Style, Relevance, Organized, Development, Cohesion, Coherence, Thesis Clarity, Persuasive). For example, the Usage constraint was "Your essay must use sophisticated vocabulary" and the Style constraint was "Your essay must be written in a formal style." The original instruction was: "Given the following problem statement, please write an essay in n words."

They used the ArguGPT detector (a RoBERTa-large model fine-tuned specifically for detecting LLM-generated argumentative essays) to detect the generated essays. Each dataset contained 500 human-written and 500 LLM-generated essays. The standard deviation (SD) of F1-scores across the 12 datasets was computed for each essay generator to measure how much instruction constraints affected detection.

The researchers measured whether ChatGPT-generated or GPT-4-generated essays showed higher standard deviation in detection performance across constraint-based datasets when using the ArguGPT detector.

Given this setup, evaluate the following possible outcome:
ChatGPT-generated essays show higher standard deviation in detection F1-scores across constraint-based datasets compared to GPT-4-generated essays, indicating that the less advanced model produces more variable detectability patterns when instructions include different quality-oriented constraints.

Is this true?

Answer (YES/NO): NO